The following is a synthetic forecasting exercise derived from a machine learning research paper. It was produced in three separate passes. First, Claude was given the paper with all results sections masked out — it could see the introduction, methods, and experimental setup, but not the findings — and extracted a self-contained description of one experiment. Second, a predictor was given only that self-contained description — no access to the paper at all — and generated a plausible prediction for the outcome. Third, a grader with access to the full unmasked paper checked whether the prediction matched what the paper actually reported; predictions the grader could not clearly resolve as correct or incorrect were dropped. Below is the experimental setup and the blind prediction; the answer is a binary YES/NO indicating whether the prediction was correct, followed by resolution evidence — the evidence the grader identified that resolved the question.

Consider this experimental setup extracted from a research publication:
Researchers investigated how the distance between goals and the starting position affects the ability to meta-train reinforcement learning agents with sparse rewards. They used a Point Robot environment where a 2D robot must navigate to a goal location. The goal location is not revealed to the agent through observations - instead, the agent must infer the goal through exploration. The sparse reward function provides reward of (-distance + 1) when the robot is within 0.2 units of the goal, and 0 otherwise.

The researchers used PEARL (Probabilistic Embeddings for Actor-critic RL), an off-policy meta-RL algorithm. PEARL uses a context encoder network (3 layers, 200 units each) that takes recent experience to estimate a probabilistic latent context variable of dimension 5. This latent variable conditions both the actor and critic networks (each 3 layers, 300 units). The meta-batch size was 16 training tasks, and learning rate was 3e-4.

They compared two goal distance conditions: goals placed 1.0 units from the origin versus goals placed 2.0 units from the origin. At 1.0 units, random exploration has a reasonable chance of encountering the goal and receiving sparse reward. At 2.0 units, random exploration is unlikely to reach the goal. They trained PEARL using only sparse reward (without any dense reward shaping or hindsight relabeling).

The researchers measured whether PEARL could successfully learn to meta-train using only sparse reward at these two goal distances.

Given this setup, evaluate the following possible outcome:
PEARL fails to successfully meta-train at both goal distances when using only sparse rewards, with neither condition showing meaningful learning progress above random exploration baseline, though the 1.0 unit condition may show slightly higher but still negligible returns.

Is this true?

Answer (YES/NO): NO